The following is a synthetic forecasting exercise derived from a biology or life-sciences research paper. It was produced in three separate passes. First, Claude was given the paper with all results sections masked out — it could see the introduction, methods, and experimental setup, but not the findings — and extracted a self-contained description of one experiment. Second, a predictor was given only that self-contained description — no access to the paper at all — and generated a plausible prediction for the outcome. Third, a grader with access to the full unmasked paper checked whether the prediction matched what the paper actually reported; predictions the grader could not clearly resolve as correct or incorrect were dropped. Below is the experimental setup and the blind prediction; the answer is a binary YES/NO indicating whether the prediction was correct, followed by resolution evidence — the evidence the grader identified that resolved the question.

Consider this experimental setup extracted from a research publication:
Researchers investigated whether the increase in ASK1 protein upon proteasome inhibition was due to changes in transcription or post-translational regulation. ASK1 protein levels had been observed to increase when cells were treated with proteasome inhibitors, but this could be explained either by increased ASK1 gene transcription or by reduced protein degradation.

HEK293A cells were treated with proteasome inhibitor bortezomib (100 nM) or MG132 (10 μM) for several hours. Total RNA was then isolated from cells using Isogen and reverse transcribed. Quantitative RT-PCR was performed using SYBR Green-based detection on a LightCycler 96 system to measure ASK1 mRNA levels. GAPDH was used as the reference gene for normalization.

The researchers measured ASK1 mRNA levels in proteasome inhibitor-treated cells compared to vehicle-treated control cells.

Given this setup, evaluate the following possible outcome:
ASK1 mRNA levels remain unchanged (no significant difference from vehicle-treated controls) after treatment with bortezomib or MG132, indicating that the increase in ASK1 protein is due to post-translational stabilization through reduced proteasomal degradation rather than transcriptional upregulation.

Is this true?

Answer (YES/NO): YES